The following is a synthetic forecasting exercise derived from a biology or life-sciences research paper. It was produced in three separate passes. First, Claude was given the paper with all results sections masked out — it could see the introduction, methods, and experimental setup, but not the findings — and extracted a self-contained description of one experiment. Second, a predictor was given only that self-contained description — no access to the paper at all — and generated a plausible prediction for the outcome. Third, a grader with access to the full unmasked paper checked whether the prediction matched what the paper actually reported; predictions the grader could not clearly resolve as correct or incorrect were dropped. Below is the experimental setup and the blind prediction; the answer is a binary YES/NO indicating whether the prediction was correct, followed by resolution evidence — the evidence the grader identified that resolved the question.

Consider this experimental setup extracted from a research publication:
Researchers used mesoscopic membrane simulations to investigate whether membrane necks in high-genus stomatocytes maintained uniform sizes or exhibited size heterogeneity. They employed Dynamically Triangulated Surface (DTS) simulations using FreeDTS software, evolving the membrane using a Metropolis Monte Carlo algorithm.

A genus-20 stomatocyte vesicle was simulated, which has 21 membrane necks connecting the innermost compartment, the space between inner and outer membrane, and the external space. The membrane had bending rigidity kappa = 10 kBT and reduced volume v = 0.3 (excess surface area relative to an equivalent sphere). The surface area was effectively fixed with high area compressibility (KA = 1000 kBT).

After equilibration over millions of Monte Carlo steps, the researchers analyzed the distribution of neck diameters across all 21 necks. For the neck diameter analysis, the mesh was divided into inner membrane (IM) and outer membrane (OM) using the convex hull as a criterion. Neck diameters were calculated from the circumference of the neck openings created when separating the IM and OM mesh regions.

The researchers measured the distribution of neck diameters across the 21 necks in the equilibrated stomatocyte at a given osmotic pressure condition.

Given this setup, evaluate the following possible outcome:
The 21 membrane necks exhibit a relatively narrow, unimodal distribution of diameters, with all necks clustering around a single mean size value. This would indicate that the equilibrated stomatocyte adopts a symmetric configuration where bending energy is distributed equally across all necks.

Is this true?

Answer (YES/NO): NO